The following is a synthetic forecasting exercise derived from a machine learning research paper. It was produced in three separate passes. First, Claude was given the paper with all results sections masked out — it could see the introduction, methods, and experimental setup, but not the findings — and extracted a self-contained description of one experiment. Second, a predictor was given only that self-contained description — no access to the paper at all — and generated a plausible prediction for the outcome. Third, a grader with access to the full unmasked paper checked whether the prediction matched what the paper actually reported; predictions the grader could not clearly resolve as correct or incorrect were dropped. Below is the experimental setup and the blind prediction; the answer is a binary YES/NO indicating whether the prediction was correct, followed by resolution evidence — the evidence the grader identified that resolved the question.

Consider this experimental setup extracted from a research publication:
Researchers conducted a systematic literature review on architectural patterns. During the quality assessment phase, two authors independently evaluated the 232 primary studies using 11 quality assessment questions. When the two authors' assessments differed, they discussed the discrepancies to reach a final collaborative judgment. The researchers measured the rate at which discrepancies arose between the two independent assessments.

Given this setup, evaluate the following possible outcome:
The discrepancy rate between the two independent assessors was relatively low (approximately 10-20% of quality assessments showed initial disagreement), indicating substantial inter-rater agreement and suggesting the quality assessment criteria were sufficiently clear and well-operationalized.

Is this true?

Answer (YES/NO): YES